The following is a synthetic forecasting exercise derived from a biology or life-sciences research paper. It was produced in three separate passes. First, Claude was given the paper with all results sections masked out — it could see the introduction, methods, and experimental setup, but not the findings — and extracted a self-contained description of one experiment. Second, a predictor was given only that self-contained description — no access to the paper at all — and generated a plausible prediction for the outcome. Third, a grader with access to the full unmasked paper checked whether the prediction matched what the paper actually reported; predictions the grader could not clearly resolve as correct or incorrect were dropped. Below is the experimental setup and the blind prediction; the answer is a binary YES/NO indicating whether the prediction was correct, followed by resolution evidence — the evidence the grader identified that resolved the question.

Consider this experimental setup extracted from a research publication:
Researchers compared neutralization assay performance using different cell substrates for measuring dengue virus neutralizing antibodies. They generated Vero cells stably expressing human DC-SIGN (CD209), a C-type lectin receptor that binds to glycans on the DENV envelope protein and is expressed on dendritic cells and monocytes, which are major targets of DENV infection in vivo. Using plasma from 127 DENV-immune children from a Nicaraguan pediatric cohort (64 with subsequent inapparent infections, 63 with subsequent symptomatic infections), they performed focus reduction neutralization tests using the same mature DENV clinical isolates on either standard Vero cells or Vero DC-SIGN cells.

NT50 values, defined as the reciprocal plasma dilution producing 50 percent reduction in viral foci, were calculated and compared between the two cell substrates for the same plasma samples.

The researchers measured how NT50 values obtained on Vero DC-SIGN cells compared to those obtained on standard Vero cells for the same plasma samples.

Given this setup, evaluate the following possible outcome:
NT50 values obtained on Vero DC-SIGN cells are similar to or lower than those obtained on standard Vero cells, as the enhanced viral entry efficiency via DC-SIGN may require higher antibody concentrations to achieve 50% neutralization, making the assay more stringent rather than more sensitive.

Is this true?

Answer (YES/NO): YES